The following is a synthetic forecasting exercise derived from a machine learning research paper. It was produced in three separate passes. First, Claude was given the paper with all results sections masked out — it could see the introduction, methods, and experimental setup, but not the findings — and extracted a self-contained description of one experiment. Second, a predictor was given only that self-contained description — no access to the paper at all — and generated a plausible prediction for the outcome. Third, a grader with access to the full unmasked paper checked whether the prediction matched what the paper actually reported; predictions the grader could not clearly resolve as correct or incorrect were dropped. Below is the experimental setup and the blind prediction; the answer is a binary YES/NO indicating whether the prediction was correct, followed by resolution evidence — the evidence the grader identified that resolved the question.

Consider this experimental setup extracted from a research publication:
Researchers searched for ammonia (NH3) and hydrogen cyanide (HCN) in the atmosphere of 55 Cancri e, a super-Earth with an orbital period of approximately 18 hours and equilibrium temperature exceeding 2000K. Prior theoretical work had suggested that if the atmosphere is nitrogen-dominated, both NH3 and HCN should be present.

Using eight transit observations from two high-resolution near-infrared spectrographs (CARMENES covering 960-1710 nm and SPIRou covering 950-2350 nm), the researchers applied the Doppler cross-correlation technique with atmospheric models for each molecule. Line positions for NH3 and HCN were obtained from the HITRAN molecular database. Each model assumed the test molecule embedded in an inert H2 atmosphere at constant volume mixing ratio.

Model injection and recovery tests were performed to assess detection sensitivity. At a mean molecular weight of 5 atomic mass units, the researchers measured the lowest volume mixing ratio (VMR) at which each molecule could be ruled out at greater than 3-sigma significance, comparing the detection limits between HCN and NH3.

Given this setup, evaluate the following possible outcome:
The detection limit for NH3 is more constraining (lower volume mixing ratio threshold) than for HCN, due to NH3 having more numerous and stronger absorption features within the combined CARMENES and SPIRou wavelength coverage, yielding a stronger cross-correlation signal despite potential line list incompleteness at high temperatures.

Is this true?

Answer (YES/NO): NO